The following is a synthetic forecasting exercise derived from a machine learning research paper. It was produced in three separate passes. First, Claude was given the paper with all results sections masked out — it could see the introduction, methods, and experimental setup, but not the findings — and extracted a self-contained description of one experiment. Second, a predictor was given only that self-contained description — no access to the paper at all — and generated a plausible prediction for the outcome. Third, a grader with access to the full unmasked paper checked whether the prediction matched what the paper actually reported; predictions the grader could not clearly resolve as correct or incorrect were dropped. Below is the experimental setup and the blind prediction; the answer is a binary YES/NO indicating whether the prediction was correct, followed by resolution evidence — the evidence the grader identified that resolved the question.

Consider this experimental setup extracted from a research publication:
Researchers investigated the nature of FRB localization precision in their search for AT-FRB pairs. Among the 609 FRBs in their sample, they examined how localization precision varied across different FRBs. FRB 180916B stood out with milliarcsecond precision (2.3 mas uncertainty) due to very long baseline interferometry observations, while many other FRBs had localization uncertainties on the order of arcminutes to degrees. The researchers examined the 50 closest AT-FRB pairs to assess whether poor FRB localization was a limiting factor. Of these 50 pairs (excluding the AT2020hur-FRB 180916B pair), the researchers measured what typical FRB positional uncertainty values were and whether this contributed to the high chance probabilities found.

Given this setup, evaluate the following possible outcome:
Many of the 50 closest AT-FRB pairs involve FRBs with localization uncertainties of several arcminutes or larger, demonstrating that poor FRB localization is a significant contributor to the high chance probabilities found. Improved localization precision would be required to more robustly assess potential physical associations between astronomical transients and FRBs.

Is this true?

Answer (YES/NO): YES